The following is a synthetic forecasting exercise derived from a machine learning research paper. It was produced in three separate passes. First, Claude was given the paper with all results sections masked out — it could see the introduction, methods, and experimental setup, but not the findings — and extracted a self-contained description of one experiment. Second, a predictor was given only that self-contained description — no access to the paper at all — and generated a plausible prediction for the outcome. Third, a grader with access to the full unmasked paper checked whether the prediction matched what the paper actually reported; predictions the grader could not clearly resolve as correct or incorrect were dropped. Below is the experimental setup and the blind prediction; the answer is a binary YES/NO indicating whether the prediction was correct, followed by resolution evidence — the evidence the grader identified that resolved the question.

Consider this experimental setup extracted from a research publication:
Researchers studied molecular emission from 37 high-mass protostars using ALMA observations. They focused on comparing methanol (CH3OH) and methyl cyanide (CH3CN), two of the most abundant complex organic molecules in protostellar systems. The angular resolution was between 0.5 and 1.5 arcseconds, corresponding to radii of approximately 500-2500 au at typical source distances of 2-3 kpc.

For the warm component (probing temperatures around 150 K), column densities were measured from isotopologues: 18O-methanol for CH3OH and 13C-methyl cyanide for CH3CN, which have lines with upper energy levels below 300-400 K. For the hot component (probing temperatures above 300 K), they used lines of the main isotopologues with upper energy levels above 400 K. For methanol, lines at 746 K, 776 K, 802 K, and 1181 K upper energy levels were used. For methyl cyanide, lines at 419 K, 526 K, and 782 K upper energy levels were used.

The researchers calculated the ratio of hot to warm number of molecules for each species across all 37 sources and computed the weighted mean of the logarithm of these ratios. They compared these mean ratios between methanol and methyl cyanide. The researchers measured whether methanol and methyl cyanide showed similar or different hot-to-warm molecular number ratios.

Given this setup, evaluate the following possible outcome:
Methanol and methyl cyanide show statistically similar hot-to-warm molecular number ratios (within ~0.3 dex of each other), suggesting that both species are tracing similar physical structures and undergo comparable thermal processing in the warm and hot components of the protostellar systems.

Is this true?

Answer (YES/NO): NO